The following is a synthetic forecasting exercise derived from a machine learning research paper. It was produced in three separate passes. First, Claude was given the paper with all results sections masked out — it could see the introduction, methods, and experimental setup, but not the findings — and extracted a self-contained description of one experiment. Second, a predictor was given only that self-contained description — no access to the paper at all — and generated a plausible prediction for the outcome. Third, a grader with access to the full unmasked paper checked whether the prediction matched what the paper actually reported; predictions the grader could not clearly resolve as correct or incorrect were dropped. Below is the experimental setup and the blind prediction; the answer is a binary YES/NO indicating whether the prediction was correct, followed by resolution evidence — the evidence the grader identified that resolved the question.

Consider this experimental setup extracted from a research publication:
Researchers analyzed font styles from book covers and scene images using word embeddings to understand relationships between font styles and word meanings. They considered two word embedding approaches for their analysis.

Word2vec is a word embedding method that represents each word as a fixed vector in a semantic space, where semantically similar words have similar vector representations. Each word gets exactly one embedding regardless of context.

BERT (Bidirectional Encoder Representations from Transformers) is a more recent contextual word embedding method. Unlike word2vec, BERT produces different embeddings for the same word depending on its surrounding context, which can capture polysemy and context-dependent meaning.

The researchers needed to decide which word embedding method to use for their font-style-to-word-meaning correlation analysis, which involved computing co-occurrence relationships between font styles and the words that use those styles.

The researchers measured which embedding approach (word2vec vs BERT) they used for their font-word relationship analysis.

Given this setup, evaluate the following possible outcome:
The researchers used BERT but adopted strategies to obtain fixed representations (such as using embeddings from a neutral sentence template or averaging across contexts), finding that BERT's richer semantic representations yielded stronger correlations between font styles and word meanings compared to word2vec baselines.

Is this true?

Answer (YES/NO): NO